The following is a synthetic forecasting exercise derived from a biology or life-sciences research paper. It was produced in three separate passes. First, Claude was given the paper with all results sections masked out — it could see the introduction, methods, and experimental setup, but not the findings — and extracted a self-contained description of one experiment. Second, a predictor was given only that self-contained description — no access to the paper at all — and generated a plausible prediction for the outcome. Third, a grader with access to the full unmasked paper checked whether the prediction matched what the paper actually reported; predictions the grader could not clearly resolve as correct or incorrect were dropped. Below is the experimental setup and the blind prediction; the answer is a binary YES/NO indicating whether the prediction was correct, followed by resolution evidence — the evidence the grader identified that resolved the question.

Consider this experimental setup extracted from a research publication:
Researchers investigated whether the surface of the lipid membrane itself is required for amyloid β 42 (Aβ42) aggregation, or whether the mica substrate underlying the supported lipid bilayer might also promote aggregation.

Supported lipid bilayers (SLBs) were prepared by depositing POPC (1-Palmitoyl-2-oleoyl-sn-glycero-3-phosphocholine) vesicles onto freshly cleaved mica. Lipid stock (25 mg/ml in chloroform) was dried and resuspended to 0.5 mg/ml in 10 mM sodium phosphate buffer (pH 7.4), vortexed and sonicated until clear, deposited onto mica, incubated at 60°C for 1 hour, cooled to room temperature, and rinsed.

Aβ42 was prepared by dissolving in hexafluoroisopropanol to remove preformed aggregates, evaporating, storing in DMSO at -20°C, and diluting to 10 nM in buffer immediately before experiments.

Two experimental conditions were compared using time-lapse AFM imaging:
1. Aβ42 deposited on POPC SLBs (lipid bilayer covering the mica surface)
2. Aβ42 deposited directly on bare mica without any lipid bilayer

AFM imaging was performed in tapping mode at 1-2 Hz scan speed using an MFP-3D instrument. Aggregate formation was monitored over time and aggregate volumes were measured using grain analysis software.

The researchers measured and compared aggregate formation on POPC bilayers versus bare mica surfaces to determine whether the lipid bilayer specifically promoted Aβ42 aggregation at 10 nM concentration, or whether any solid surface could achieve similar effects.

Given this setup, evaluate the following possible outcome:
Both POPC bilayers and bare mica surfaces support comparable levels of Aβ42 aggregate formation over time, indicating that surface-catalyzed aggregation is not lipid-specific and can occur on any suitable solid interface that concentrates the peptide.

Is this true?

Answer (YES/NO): YES